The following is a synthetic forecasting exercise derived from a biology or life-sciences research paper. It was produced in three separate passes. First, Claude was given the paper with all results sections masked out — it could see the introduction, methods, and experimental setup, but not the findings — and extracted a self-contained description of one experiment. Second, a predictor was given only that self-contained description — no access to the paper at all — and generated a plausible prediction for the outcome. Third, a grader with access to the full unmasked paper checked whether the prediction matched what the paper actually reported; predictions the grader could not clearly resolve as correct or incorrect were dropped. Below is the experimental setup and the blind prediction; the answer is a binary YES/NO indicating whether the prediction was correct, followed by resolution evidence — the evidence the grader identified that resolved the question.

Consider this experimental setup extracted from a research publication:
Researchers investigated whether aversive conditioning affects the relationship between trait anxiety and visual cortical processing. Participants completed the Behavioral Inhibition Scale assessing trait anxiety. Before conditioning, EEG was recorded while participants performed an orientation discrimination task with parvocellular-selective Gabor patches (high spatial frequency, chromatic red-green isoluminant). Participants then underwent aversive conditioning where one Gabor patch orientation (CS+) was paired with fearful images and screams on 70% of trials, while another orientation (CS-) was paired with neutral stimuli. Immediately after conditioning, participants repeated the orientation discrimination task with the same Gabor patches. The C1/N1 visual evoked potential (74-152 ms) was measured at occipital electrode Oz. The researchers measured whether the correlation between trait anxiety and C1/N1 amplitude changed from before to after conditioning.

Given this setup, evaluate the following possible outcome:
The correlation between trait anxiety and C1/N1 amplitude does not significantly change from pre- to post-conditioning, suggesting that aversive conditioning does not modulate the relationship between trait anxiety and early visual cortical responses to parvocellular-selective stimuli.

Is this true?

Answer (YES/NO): YES